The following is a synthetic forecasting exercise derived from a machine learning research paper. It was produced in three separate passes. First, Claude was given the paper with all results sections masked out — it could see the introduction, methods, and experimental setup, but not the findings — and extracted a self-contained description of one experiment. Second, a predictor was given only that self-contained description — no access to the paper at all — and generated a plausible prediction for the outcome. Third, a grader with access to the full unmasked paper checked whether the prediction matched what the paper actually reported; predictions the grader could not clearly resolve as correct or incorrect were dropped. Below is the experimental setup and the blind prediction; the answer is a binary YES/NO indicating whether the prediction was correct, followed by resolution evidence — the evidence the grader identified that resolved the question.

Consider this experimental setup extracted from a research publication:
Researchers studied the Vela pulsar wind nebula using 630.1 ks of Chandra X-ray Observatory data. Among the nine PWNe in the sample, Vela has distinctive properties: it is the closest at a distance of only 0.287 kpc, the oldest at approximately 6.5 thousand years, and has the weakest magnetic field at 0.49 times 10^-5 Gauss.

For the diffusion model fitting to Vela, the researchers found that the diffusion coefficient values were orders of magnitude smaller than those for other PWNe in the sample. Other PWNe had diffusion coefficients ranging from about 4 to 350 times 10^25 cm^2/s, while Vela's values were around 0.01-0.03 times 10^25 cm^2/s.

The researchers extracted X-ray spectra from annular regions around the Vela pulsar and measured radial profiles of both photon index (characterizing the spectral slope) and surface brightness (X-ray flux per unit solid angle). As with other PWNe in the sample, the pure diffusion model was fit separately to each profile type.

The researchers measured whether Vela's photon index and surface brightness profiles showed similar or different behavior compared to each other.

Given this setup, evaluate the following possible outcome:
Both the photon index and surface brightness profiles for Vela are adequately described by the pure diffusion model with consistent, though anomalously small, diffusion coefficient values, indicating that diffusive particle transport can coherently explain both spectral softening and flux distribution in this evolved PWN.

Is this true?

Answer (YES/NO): NO